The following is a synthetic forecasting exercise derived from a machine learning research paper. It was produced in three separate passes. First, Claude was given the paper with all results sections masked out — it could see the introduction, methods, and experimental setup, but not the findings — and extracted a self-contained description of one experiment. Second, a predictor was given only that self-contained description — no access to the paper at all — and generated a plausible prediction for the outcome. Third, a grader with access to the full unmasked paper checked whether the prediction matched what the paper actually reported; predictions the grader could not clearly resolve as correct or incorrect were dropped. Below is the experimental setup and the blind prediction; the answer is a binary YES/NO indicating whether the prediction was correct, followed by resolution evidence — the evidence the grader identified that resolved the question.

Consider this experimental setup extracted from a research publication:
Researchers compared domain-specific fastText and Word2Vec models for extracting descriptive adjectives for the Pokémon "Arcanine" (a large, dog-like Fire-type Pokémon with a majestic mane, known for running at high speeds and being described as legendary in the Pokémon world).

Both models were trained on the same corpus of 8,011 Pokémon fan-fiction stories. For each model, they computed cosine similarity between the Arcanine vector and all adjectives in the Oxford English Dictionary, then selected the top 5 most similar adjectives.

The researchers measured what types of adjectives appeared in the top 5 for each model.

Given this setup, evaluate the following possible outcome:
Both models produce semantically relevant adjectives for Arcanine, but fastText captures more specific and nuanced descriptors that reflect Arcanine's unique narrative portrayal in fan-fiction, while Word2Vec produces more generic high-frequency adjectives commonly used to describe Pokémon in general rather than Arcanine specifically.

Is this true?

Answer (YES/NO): NO